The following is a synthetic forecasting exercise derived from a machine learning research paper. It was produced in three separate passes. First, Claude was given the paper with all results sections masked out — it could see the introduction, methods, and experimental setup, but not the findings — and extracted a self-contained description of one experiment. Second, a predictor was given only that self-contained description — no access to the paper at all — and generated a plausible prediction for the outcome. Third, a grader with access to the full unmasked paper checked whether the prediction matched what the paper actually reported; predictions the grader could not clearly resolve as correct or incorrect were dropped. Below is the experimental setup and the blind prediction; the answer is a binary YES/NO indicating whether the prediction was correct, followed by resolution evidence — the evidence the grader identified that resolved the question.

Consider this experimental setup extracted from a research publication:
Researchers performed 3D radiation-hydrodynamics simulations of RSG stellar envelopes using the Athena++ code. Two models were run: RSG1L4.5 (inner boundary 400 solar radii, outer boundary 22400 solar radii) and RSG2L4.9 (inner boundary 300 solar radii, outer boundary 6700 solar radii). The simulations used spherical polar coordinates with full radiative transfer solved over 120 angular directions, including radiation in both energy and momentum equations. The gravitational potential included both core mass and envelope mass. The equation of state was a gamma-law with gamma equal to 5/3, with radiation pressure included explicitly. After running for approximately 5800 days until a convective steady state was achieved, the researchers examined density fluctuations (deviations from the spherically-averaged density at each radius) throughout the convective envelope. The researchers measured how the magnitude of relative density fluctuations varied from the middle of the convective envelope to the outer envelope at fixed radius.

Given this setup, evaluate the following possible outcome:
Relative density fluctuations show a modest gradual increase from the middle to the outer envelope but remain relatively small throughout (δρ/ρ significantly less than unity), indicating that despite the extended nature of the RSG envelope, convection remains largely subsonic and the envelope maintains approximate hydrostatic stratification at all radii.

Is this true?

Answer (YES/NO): NO